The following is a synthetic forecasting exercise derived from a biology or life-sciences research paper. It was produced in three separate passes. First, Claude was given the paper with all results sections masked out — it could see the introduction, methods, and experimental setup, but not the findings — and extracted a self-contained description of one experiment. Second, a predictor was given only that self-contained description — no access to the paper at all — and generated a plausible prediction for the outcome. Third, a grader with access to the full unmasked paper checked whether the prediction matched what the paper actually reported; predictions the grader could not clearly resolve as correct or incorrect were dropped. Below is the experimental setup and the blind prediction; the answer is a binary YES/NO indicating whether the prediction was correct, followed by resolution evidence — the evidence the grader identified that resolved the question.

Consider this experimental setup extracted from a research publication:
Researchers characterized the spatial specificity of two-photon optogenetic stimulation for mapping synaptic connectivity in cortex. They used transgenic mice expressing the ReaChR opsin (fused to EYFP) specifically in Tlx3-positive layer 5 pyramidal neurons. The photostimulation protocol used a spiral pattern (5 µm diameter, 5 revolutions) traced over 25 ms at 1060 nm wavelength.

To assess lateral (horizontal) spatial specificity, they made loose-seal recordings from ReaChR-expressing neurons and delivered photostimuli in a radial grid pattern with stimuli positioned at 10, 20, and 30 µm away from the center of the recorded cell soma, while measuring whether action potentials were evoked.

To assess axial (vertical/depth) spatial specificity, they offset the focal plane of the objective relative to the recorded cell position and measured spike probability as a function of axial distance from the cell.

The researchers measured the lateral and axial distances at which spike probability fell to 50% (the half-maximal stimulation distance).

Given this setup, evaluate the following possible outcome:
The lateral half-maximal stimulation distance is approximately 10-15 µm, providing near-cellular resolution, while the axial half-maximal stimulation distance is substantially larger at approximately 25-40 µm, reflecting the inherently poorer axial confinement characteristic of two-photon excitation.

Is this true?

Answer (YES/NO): YES